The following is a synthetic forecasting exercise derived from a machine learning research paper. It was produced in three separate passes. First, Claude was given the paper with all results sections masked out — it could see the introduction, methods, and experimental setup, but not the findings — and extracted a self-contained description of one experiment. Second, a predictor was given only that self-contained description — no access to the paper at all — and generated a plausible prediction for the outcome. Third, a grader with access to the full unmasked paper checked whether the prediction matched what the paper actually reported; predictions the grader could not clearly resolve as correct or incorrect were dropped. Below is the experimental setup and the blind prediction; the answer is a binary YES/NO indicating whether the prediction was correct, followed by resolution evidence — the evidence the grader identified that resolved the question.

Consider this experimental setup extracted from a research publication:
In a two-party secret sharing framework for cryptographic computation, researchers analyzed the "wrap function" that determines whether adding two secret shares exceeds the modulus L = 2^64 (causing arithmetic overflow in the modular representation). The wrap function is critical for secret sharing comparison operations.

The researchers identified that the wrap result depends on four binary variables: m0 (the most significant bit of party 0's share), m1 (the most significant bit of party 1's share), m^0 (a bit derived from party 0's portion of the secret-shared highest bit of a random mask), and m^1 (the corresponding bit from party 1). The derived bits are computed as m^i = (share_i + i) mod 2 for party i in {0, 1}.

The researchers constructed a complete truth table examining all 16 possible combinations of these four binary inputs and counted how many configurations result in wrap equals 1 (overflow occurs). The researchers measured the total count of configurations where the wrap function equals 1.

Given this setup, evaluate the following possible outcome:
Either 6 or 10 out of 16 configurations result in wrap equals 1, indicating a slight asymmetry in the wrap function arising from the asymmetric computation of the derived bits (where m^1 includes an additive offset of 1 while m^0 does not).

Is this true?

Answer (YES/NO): NO